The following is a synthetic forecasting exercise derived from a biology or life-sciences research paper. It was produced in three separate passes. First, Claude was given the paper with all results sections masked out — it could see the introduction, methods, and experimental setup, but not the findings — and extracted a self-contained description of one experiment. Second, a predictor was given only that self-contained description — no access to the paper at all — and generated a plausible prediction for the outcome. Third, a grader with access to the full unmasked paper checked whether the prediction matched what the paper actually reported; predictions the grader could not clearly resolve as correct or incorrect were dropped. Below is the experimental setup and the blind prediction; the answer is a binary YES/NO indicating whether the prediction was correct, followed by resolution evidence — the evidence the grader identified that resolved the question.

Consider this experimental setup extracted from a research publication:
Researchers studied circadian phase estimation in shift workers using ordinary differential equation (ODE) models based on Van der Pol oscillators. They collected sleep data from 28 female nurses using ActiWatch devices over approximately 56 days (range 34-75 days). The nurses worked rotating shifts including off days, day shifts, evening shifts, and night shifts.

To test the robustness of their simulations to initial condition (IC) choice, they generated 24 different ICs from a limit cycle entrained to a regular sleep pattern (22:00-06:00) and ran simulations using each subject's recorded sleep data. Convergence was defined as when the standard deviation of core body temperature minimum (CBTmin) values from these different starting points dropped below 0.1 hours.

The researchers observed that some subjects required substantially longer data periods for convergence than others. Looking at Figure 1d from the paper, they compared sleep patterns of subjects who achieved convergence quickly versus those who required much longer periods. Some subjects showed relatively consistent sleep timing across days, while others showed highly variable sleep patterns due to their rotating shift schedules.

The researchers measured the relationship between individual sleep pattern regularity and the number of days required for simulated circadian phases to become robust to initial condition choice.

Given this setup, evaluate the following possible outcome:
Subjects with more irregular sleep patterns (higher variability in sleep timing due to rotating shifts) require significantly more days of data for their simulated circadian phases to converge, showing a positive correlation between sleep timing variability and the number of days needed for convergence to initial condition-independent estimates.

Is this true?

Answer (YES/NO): YES